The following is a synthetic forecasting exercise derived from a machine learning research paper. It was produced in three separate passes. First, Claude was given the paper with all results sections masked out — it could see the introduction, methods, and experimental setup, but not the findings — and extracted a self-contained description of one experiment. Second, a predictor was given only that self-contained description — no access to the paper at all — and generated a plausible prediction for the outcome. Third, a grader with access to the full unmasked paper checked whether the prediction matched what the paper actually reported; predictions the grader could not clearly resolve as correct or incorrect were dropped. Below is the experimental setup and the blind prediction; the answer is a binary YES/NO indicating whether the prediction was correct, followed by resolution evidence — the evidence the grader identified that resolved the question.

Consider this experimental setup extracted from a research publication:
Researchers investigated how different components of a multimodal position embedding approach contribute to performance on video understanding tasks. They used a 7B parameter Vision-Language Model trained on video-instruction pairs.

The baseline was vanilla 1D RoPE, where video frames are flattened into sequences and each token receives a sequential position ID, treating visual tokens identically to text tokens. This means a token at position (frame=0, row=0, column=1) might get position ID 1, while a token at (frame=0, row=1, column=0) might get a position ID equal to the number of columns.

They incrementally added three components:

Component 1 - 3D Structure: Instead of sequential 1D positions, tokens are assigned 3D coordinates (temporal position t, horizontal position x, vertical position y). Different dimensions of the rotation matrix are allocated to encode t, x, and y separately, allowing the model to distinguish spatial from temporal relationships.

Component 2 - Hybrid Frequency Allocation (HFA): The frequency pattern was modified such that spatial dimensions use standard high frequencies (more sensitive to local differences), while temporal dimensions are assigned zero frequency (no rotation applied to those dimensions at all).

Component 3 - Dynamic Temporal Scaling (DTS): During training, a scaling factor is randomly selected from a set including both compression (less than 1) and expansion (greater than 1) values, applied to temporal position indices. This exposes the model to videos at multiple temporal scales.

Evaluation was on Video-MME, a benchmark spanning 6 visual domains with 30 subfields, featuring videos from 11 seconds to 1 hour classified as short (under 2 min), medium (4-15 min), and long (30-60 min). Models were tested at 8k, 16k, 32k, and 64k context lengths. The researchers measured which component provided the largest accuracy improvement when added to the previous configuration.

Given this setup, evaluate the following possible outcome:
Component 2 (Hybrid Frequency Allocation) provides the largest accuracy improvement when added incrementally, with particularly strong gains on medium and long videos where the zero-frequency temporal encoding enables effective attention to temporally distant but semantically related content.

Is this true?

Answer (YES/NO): YES